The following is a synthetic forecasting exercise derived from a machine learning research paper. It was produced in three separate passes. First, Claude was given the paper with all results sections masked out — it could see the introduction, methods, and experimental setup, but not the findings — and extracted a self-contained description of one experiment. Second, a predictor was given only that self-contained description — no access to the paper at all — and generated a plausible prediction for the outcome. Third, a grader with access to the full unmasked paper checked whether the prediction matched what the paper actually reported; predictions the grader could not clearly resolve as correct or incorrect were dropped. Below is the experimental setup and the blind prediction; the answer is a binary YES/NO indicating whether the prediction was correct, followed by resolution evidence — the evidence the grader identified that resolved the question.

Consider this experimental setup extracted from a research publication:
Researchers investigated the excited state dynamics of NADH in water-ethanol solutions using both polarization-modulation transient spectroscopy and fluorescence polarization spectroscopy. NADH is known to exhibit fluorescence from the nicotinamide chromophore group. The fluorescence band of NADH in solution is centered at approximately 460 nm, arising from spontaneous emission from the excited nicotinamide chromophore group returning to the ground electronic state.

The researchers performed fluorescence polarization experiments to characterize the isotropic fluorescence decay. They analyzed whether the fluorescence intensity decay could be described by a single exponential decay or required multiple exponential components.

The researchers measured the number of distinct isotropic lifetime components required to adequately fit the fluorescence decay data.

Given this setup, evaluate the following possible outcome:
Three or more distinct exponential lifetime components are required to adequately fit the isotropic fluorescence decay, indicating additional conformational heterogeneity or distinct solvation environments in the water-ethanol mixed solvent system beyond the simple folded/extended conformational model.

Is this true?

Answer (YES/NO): NO